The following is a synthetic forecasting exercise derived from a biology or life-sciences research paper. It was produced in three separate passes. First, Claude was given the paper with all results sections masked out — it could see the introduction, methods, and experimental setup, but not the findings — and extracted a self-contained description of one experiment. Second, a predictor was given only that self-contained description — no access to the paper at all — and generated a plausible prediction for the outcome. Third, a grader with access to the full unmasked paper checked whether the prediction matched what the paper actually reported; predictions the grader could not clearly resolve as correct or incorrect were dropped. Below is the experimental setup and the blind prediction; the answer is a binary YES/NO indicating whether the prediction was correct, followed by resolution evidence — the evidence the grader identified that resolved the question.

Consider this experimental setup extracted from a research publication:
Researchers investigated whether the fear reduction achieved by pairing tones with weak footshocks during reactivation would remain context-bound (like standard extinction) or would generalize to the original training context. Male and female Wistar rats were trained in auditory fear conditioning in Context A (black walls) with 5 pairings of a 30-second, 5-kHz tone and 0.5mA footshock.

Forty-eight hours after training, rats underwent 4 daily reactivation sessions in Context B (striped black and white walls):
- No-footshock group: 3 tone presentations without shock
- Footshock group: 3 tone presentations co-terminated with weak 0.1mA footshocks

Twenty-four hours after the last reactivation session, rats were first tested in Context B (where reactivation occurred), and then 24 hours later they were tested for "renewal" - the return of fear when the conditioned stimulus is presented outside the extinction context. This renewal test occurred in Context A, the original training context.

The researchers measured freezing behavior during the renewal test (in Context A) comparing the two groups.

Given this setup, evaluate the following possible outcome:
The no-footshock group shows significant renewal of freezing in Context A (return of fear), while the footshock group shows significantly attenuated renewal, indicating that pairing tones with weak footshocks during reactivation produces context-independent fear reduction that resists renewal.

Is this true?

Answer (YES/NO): NO